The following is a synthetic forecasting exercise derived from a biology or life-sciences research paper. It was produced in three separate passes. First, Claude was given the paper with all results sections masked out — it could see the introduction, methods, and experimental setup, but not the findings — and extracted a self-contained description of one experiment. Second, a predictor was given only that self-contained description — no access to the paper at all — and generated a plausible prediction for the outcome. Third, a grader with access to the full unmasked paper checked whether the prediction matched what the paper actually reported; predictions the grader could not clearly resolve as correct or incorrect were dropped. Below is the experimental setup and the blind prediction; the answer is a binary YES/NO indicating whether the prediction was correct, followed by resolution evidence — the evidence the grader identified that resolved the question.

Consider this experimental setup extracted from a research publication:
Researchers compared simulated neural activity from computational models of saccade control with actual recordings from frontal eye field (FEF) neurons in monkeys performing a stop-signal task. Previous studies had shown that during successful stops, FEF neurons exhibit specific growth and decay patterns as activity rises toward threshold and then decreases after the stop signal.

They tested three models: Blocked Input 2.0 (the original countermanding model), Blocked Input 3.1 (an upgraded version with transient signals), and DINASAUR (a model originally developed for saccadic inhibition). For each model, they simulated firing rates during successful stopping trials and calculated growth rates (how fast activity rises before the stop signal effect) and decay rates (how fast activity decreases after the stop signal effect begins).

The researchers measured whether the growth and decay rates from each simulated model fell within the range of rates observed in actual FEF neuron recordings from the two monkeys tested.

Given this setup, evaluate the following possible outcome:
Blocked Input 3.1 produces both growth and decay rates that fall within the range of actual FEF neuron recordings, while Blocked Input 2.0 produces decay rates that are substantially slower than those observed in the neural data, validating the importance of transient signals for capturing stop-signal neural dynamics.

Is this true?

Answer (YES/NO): NO